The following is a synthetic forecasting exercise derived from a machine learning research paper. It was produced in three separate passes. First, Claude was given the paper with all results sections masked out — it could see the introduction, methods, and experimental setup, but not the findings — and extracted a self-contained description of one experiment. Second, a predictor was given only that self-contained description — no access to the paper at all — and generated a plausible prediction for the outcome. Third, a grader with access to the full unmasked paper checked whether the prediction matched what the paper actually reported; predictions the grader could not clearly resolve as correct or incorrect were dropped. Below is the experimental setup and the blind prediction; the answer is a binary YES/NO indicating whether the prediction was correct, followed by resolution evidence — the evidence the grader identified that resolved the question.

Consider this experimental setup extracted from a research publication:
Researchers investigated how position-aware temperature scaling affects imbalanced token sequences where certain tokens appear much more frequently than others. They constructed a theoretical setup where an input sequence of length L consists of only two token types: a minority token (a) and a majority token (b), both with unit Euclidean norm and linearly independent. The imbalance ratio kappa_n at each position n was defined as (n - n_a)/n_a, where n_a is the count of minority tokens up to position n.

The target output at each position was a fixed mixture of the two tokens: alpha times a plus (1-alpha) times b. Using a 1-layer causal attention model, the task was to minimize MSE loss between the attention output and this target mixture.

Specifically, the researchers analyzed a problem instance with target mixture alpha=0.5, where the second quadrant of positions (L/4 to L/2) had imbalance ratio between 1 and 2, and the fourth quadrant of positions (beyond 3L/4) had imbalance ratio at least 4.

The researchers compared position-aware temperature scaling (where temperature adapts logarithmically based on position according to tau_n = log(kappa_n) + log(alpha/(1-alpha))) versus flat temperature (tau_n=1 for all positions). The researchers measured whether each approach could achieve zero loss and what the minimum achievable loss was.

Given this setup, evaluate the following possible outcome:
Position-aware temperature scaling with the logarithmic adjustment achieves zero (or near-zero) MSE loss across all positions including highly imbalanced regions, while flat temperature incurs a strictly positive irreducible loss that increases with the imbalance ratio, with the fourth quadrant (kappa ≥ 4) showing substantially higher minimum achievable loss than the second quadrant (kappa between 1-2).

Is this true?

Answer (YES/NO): NO